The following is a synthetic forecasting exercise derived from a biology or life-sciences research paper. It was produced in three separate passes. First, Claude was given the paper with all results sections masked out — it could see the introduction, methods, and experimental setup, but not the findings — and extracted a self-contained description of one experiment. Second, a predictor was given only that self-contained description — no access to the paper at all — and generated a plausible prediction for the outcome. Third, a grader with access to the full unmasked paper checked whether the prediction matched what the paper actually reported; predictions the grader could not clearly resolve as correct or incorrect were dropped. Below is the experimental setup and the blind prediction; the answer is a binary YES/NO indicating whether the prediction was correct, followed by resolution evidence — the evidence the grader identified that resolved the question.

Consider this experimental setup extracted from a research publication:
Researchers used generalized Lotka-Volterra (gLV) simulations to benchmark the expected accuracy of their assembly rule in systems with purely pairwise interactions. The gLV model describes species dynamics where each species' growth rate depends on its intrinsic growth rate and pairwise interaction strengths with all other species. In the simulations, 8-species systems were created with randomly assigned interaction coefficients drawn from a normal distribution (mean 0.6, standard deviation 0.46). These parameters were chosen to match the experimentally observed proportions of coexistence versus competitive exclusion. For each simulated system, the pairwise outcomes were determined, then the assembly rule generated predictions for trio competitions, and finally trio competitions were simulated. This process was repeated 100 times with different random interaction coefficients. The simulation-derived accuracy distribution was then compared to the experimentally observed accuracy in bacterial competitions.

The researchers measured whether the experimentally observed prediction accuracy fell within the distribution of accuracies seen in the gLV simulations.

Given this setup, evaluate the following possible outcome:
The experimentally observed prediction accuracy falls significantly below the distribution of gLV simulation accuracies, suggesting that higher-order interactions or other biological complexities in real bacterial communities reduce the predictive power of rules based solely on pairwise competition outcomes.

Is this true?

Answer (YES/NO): NO